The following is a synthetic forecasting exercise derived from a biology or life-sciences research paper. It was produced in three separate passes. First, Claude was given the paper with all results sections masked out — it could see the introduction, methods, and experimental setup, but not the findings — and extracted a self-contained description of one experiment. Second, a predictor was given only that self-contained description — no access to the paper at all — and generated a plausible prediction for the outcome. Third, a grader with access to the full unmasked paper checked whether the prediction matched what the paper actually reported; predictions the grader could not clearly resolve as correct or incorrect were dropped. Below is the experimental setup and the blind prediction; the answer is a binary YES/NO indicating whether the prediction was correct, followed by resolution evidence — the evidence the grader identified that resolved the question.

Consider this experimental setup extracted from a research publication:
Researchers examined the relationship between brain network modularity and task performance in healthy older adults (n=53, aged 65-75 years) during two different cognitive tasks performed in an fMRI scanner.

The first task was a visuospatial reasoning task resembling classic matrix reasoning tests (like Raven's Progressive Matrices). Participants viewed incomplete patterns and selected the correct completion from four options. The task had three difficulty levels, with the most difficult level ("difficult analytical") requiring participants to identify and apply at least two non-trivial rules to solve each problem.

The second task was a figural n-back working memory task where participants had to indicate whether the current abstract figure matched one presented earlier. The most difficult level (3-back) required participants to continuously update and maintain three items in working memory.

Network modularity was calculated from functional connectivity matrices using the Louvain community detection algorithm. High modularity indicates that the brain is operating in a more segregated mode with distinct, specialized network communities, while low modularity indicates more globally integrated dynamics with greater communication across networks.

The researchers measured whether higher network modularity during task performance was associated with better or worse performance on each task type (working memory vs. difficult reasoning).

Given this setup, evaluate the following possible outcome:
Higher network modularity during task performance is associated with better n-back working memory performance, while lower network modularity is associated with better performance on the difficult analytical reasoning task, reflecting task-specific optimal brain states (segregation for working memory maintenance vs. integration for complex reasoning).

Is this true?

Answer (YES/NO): YES